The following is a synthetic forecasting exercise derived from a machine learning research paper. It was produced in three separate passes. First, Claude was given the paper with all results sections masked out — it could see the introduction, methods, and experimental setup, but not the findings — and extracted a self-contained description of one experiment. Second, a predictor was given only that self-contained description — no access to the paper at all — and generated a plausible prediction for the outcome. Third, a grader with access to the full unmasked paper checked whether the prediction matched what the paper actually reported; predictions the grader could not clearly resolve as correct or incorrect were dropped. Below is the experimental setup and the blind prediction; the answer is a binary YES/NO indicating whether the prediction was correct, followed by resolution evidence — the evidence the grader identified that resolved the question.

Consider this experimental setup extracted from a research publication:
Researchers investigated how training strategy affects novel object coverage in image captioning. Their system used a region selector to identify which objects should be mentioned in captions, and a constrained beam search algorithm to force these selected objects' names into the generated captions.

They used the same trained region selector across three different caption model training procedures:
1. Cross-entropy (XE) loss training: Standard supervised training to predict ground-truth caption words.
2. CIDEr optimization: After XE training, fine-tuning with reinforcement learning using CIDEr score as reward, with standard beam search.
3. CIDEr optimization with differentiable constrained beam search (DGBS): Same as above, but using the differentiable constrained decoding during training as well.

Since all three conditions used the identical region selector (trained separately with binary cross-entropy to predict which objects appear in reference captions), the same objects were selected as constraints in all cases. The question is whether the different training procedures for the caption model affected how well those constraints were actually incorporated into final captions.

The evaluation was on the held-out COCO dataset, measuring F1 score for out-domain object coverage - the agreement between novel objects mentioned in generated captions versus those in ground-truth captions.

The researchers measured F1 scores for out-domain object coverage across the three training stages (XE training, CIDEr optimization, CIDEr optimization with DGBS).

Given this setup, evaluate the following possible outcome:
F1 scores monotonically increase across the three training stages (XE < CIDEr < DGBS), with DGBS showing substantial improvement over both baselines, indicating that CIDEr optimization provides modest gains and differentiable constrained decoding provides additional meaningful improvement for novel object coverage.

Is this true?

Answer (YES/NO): NO